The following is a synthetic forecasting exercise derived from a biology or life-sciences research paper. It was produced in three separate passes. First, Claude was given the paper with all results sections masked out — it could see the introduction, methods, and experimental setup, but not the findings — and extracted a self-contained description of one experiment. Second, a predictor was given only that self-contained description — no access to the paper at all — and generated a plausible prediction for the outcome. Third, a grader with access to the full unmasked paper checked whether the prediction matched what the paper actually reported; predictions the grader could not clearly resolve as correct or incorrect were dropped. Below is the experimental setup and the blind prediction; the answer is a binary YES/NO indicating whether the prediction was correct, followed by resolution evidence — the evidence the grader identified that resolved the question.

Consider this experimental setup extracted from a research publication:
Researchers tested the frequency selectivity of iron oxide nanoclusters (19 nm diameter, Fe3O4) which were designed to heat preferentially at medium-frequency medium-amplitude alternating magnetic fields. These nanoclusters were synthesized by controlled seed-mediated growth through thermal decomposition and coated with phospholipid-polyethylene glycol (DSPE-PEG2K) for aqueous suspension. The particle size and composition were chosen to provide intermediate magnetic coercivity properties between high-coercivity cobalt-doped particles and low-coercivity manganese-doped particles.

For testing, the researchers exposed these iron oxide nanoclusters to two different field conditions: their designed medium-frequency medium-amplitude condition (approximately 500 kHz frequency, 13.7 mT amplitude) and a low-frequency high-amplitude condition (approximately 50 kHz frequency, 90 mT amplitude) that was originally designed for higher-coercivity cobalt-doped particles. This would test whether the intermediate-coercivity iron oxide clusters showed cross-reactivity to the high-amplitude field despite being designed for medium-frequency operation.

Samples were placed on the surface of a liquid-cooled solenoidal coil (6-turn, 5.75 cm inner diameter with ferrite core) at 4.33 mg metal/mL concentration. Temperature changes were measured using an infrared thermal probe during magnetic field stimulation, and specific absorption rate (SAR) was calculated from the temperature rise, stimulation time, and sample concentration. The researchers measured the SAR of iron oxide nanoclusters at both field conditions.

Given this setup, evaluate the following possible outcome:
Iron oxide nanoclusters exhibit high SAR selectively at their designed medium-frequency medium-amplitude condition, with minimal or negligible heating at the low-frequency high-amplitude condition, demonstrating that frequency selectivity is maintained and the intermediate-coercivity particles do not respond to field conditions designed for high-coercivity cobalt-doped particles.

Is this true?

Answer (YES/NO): NO